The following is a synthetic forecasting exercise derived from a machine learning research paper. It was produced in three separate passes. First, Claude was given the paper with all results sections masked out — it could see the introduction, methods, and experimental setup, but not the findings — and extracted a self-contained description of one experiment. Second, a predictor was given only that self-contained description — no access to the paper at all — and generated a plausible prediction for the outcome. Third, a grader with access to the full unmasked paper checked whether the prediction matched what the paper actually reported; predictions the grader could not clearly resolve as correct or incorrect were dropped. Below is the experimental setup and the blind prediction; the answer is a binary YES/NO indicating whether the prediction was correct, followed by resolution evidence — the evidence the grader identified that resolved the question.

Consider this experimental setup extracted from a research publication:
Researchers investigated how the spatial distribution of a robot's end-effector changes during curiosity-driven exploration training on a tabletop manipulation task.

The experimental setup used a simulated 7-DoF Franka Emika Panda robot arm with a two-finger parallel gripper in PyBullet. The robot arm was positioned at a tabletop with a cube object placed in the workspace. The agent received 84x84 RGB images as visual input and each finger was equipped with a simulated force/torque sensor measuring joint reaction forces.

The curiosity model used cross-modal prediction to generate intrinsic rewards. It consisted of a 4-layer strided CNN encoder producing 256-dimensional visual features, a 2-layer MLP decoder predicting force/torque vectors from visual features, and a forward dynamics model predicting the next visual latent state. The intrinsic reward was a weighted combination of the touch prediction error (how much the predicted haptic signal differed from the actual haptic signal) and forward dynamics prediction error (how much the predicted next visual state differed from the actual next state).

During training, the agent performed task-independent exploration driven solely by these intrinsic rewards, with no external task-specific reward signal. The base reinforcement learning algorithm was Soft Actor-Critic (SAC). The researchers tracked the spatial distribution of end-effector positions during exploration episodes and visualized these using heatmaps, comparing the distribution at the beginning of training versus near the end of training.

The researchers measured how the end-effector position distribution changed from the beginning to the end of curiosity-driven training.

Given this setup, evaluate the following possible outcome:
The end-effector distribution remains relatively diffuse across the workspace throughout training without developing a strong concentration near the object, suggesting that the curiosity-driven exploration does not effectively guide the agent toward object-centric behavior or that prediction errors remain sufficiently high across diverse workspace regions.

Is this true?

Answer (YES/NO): NO